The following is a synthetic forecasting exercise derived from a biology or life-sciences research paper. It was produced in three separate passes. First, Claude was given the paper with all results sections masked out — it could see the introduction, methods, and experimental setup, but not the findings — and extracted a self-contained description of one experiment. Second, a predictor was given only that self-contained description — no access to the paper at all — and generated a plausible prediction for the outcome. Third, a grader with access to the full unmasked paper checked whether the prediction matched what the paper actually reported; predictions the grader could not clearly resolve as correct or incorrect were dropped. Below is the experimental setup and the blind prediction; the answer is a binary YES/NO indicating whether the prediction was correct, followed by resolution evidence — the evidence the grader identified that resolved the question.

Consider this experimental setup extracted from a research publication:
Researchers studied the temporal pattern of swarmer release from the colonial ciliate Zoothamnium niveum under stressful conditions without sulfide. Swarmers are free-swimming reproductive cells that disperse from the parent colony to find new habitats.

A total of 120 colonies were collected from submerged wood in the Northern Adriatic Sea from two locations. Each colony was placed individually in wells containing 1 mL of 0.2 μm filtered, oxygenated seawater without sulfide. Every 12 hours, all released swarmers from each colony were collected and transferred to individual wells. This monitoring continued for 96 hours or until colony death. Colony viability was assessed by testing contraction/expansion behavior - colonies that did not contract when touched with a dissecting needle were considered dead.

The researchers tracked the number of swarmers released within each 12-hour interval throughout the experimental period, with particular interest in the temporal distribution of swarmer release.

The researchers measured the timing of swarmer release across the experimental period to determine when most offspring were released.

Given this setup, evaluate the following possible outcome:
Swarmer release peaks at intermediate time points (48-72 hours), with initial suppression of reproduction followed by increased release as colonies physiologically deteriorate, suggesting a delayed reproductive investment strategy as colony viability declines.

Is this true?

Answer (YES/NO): NO